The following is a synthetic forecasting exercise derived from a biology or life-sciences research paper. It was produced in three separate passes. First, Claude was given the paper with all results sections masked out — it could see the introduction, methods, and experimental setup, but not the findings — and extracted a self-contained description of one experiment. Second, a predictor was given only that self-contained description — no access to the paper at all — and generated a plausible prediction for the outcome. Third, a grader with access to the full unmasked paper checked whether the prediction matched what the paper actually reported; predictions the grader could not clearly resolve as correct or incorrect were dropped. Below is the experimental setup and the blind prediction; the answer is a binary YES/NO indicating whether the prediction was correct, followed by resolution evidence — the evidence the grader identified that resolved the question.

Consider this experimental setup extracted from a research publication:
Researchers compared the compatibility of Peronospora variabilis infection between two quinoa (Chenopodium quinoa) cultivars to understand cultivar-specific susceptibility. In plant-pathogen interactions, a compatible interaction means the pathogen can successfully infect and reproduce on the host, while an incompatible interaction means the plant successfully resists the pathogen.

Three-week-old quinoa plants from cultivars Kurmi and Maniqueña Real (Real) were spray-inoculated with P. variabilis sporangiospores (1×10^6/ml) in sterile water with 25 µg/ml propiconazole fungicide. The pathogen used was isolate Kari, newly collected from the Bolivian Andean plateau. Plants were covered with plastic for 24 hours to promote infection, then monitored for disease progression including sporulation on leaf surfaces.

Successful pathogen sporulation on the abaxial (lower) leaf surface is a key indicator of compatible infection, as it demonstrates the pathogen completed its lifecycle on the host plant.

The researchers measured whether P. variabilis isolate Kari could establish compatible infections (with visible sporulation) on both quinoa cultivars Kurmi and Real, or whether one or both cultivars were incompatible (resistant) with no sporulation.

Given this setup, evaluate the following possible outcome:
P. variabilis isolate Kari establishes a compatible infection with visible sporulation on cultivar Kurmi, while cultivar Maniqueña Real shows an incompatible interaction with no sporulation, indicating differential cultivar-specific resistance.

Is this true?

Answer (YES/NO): NO